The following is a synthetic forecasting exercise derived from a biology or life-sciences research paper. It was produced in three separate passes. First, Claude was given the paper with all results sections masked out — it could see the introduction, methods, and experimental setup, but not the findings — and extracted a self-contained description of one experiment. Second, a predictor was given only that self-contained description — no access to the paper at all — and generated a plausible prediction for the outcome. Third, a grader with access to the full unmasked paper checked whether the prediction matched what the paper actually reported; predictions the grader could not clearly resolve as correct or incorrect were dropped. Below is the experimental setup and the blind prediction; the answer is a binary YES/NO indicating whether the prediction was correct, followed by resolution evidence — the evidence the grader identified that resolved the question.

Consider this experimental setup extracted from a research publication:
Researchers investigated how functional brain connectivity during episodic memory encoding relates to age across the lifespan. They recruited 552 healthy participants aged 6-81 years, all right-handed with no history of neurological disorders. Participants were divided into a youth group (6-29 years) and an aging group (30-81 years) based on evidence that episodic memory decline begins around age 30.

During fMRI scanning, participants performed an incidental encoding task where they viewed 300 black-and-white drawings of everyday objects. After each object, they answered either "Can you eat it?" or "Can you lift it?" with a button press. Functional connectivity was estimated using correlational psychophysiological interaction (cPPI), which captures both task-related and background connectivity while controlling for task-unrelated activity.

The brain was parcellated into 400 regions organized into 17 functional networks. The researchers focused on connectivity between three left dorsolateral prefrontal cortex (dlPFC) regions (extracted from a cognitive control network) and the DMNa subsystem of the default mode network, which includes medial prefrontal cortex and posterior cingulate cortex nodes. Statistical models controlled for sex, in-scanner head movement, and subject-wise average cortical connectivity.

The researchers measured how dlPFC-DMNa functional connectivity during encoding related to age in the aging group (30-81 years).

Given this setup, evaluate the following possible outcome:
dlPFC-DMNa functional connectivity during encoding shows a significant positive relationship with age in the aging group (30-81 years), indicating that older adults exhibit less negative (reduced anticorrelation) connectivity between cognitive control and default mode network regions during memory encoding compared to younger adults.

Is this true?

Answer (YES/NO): YES